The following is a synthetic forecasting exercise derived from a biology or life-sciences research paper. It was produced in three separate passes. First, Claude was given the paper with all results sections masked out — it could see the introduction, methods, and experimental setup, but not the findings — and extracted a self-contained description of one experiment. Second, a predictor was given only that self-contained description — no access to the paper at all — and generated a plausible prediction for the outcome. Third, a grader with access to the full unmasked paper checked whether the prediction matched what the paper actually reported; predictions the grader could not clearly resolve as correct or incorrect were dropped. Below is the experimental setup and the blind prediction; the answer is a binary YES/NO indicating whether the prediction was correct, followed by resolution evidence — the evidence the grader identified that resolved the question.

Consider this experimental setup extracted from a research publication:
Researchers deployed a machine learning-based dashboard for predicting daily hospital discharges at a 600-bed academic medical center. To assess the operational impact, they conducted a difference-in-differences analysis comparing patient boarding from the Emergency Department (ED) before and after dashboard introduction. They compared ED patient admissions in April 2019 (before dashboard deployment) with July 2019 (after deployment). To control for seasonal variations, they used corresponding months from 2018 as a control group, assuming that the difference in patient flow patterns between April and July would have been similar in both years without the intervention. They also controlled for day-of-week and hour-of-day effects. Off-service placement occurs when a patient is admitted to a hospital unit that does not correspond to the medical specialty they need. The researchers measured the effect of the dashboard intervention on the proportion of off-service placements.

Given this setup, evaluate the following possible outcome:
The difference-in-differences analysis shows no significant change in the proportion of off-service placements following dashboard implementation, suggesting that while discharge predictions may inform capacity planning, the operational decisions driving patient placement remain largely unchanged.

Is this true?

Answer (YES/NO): NO